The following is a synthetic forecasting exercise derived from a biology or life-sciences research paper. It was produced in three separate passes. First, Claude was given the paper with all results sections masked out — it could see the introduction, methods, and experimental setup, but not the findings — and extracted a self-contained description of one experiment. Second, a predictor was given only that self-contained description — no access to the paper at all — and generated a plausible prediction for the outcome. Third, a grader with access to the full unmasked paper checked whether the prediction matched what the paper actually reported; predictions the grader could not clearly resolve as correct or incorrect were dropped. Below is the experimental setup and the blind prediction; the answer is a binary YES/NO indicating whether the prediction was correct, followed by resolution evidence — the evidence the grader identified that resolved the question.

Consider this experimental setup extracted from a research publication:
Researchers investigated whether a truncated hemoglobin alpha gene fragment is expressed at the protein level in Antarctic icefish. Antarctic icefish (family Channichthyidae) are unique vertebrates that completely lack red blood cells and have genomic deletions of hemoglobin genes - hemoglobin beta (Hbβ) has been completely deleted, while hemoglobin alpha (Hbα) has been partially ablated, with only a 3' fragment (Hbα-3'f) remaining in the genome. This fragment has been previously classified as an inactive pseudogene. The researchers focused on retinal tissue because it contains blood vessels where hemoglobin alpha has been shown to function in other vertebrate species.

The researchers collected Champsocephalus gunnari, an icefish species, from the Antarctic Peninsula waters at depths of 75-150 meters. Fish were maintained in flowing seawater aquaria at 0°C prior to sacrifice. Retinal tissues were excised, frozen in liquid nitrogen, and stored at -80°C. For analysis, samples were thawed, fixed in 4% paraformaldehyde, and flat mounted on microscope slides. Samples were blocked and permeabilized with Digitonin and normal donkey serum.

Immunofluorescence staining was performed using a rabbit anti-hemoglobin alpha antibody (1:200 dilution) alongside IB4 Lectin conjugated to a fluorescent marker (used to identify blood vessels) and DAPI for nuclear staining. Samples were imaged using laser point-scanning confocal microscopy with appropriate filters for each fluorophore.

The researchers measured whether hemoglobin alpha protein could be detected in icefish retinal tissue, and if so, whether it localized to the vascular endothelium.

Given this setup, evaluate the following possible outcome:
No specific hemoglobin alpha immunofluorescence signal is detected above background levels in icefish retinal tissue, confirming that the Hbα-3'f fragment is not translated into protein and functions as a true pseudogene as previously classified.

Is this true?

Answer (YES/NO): NO